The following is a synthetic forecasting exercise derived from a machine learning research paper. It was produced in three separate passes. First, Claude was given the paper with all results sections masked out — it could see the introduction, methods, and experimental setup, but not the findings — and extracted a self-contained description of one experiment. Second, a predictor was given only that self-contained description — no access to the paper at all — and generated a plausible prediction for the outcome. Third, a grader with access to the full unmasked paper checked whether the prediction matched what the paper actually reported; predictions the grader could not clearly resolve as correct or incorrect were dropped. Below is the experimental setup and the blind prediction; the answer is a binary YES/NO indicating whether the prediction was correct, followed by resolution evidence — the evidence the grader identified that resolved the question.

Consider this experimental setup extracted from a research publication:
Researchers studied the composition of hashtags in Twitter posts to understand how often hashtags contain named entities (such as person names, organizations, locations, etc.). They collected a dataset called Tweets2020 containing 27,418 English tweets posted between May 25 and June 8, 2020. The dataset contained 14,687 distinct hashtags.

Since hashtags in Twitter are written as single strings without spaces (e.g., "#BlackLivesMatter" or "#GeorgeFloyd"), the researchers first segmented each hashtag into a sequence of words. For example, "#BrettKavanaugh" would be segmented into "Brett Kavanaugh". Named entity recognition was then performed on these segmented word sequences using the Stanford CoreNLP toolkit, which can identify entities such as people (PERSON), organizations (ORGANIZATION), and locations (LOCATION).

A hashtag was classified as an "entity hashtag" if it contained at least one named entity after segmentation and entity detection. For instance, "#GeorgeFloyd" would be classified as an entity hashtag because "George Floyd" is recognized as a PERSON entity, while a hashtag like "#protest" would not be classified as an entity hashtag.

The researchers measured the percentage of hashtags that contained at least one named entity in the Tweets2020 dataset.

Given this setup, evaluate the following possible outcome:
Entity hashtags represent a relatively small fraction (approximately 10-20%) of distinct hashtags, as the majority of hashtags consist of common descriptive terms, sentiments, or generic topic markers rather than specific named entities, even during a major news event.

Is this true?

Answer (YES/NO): NO